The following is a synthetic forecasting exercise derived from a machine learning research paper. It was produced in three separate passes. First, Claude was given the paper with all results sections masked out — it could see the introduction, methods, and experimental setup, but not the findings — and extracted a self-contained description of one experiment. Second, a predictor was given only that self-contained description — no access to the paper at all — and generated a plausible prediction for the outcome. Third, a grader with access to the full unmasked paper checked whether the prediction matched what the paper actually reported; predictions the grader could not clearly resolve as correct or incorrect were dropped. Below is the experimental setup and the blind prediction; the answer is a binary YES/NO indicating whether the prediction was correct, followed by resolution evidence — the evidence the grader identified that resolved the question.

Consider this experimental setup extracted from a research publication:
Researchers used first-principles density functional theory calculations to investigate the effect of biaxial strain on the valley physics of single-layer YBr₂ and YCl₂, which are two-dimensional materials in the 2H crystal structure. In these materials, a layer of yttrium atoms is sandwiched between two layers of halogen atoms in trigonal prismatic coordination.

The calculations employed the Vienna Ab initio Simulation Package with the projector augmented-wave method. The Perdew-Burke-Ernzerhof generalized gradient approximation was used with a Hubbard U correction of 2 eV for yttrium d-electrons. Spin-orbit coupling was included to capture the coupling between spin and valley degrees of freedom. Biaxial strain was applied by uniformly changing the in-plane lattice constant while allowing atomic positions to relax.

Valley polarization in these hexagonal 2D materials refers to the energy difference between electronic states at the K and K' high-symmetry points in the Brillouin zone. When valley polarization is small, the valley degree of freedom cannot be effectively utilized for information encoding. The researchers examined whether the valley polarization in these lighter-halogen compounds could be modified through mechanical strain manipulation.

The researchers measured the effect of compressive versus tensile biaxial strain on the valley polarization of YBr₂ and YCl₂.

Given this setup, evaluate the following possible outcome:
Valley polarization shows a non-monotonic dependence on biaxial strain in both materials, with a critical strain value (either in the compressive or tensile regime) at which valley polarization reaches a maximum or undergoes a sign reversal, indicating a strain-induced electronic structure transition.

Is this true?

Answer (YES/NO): NO